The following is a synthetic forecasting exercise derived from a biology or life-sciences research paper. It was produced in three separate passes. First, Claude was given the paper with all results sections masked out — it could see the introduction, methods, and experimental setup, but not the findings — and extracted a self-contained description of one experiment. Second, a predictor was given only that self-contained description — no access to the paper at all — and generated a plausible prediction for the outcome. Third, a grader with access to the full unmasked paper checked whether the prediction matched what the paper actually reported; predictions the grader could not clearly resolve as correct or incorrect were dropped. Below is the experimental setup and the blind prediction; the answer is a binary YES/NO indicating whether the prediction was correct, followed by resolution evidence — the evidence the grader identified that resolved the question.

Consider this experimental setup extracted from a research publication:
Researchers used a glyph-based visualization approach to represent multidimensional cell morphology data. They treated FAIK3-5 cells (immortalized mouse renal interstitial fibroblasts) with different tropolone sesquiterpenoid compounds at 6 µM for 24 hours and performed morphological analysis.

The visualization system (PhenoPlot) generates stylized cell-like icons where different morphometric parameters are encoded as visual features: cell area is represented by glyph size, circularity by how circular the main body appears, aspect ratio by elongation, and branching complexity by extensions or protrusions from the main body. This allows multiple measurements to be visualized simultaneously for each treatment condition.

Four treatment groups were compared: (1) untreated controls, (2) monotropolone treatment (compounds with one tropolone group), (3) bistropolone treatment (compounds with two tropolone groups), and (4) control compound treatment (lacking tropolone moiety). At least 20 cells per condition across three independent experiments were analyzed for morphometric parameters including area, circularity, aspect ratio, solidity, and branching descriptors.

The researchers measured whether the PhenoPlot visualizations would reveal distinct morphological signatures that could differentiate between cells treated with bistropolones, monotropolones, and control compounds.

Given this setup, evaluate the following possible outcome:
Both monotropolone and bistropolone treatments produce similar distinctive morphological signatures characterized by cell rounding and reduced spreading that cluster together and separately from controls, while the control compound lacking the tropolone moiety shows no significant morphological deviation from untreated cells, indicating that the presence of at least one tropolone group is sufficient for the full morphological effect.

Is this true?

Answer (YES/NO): NO